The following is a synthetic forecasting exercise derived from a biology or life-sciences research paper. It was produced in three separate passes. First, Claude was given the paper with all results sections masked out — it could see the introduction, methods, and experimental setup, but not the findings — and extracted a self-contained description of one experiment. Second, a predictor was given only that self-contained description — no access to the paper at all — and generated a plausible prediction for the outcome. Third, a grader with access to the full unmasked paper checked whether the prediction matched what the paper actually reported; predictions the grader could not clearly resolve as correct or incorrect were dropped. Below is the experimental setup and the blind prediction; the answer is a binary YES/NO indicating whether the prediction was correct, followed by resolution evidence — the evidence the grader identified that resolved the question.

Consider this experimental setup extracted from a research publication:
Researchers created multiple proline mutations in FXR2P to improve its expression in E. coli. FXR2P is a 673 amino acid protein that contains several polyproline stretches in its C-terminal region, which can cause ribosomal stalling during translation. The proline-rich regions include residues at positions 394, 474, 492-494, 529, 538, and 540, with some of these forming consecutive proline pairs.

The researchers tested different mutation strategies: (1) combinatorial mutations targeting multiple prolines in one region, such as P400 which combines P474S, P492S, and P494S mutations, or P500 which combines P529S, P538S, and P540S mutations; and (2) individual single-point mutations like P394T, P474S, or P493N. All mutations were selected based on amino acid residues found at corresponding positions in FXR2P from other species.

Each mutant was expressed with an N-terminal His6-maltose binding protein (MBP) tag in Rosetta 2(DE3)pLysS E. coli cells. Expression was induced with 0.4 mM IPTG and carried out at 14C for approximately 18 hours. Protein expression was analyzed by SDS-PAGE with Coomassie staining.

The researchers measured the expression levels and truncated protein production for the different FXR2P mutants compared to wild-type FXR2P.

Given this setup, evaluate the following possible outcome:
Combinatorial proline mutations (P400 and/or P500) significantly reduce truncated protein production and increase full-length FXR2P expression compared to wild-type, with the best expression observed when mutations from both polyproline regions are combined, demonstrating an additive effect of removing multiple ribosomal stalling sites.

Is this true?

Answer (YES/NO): NO